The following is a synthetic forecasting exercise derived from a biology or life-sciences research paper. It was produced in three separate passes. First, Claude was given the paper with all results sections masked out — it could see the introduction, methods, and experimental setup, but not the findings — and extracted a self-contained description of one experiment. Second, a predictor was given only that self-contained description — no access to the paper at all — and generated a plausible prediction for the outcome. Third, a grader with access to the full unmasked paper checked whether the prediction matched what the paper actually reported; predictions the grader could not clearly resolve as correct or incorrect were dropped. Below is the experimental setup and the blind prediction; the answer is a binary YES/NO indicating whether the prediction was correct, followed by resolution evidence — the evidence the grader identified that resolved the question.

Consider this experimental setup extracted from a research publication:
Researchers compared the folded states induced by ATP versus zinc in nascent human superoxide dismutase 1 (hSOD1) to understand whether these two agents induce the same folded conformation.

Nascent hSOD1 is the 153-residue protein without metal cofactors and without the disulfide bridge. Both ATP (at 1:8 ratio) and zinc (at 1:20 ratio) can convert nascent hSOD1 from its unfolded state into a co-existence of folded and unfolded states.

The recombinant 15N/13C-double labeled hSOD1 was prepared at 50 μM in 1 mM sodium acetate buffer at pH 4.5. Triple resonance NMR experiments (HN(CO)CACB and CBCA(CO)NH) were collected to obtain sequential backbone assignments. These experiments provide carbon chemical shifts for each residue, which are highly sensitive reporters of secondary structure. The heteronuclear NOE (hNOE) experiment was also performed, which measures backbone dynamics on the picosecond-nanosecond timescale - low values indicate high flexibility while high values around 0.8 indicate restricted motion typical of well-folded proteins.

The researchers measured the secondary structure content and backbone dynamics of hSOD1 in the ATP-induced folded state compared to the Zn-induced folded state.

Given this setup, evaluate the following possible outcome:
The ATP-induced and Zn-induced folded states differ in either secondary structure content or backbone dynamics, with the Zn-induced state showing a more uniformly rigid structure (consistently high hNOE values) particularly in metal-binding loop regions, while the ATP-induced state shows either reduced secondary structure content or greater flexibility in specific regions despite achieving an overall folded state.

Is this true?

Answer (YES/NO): YES